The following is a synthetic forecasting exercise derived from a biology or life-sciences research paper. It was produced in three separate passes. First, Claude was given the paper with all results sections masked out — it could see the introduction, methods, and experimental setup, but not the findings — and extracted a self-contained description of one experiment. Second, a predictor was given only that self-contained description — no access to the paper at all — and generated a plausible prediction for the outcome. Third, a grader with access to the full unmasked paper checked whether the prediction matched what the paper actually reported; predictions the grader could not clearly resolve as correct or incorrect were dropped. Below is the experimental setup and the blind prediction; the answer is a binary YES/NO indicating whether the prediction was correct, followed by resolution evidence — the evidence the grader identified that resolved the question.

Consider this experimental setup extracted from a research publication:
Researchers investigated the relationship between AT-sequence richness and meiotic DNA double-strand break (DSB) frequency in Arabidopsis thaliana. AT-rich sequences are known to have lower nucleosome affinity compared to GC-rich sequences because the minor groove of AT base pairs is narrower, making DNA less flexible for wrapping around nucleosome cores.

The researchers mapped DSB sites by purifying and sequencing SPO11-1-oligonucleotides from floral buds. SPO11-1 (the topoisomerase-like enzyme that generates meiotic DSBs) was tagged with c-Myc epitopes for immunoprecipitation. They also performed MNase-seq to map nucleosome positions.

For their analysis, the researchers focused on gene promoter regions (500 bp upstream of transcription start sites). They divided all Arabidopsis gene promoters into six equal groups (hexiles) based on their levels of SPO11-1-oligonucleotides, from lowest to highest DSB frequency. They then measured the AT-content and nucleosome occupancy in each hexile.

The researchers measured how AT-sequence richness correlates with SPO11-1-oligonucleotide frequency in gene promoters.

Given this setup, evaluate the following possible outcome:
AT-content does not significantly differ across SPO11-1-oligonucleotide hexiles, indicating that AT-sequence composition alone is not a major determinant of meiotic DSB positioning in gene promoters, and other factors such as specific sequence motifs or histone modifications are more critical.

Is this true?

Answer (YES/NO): NO